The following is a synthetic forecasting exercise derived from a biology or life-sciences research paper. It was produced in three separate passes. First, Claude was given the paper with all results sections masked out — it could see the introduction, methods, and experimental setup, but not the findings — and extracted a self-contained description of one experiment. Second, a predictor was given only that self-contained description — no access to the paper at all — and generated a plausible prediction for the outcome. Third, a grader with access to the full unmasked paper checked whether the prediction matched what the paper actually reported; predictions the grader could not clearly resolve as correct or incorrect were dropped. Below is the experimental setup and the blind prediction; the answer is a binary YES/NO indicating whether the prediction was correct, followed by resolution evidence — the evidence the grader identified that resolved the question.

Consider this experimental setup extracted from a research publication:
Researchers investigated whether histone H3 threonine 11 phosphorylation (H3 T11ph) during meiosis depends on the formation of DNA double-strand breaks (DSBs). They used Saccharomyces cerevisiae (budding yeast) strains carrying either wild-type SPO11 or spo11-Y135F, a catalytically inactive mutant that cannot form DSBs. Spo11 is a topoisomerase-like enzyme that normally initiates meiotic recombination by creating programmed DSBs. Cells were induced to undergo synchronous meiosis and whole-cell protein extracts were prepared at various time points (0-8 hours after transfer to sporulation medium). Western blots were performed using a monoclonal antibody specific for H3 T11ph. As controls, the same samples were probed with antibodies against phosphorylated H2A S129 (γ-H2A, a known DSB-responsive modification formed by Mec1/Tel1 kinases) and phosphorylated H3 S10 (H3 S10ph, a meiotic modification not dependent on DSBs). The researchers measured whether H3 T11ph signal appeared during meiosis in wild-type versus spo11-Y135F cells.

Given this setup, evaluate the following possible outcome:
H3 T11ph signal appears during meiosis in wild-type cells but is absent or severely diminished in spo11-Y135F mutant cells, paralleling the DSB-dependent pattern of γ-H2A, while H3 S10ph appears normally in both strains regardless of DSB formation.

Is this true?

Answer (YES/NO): YES